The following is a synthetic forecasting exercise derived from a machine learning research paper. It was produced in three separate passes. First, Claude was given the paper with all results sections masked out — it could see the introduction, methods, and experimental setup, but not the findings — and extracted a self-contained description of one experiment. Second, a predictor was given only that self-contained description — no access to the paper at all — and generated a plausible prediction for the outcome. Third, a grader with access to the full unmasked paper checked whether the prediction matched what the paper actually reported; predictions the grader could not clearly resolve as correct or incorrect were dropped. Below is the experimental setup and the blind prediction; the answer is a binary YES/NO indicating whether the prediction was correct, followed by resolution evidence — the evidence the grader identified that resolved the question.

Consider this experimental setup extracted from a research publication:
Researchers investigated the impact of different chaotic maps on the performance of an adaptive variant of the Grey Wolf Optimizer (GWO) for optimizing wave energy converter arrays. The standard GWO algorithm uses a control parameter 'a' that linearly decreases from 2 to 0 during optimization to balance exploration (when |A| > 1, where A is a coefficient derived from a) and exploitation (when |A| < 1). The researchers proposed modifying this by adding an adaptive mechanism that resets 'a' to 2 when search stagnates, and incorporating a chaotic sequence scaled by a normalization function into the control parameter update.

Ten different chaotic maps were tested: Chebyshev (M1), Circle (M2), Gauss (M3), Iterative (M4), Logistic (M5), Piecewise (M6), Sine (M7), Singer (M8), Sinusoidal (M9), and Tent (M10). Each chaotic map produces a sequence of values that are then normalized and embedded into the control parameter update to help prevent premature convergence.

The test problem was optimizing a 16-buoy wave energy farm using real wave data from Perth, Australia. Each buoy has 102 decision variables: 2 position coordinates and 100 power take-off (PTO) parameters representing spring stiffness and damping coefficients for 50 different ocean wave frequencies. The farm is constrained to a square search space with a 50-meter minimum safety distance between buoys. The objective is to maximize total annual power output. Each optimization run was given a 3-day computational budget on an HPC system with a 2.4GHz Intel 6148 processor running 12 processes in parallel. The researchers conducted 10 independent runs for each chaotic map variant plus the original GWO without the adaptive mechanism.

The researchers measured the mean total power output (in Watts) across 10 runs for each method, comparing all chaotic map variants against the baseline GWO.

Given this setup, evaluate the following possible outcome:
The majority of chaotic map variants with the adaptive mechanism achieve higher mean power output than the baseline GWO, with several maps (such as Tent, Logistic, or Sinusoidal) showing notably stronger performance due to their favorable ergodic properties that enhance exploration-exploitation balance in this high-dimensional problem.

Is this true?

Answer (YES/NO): NO